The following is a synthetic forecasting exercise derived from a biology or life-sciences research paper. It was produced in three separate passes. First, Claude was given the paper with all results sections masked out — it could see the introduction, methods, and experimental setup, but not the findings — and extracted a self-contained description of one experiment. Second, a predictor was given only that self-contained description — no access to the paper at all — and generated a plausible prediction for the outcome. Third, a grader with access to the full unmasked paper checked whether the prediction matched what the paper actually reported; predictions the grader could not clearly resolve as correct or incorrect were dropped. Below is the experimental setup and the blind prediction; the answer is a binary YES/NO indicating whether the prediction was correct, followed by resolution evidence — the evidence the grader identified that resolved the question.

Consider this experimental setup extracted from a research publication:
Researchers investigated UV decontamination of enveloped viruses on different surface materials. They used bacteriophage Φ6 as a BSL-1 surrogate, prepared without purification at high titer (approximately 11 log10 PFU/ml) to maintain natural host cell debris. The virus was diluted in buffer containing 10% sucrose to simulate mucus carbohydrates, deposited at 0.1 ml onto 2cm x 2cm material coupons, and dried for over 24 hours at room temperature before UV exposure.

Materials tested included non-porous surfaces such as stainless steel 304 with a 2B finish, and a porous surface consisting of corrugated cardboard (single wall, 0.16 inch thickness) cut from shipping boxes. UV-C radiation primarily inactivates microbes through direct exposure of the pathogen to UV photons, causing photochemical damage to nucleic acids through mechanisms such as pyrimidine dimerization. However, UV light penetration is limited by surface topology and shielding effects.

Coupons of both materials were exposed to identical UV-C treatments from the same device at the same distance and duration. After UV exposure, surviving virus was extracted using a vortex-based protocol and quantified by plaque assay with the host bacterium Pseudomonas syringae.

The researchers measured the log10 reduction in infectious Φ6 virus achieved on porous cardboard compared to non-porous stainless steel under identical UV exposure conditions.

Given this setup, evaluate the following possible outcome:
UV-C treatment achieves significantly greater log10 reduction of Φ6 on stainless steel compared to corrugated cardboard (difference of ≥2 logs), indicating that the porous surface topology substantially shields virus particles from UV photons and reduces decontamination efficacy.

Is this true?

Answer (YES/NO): YES